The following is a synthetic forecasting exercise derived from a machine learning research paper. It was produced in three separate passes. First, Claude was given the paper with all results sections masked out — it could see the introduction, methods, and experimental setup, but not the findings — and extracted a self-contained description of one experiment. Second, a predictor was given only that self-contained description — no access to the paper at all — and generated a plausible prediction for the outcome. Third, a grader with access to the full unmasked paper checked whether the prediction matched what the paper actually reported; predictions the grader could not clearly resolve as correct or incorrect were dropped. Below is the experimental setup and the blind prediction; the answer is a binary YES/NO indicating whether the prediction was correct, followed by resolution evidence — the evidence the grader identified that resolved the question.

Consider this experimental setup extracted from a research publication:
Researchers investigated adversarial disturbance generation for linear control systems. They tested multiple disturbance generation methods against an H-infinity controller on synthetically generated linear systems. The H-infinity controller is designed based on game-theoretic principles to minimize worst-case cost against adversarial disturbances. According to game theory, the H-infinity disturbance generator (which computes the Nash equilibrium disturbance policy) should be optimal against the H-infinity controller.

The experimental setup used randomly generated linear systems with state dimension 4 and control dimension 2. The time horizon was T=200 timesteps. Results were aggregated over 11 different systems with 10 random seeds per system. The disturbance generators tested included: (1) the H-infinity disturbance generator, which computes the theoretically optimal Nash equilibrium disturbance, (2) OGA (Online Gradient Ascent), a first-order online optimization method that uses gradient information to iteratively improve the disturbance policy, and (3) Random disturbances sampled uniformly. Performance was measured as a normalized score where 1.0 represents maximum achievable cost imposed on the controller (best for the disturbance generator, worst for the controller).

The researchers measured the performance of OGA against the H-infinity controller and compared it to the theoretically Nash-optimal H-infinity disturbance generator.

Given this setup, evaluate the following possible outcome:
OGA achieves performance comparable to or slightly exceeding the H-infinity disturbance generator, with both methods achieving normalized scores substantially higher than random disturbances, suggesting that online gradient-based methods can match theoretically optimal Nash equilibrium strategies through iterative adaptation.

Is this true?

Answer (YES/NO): YES